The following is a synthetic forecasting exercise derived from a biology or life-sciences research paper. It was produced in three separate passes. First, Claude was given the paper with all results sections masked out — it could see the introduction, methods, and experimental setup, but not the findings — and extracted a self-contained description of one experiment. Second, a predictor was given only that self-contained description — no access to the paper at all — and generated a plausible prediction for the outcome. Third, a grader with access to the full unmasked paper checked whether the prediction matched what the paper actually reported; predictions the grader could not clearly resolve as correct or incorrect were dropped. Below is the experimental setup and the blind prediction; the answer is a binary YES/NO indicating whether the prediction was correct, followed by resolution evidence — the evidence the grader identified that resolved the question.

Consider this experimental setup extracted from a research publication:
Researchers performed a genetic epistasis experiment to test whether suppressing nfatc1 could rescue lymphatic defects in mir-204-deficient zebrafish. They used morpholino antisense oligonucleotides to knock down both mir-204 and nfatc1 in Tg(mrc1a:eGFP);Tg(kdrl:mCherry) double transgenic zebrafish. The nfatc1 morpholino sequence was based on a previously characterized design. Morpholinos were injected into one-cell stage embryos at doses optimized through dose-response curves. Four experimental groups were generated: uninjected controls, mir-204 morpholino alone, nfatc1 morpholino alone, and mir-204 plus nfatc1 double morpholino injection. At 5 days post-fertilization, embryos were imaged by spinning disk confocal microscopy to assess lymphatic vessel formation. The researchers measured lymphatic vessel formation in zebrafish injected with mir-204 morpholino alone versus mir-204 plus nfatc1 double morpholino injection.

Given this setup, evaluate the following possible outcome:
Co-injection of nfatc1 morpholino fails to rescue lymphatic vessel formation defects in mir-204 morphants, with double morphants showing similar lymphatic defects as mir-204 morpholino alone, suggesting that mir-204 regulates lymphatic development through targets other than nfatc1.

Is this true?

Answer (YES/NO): NO